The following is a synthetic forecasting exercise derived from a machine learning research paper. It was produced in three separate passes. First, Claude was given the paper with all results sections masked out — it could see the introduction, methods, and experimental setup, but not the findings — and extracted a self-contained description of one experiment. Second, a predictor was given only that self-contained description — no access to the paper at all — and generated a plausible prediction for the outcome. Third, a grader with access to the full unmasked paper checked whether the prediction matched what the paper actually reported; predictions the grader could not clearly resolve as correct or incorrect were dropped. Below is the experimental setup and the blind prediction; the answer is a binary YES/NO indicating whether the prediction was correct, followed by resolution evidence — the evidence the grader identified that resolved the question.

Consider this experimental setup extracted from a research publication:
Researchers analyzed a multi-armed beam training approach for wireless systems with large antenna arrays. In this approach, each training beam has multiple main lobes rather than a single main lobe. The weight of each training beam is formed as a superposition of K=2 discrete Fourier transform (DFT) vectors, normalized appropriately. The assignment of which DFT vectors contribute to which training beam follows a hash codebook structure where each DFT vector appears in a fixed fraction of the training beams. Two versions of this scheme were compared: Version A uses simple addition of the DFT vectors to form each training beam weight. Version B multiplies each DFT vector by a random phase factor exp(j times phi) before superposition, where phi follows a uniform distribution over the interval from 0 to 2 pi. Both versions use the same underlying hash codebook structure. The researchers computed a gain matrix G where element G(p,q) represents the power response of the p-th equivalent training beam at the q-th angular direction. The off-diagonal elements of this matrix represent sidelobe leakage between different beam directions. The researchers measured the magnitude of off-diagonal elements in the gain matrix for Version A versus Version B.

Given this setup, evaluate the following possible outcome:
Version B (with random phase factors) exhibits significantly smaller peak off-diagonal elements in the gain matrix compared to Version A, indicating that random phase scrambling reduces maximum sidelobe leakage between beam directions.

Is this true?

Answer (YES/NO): YES